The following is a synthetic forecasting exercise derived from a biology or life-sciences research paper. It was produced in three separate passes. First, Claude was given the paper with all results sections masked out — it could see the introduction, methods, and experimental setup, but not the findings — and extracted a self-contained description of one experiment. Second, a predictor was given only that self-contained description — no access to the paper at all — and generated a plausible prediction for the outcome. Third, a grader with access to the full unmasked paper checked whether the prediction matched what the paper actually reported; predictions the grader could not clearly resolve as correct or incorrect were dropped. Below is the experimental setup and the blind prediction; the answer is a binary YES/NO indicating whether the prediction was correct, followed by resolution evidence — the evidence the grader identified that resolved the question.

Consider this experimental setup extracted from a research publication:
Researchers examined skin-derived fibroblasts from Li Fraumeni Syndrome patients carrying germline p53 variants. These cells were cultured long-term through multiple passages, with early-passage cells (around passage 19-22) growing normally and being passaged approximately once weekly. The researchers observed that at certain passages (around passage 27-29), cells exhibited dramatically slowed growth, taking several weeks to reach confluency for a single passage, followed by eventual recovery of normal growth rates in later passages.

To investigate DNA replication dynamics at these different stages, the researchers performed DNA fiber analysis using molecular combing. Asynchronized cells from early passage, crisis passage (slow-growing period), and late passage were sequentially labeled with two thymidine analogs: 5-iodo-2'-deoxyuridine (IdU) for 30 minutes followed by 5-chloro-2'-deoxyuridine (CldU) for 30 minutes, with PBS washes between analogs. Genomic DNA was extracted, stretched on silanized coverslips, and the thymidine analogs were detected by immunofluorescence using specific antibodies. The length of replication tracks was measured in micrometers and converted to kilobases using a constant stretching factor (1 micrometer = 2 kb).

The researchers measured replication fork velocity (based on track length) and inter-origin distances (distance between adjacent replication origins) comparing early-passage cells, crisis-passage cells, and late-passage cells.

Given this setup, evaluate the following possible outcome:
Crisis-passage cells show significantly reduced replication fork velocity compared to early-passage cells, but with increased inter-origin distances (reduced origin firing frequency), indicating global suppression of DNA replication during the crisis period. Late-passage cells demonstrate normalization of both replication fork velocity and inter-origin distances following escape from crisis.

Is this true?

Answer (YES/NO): NO